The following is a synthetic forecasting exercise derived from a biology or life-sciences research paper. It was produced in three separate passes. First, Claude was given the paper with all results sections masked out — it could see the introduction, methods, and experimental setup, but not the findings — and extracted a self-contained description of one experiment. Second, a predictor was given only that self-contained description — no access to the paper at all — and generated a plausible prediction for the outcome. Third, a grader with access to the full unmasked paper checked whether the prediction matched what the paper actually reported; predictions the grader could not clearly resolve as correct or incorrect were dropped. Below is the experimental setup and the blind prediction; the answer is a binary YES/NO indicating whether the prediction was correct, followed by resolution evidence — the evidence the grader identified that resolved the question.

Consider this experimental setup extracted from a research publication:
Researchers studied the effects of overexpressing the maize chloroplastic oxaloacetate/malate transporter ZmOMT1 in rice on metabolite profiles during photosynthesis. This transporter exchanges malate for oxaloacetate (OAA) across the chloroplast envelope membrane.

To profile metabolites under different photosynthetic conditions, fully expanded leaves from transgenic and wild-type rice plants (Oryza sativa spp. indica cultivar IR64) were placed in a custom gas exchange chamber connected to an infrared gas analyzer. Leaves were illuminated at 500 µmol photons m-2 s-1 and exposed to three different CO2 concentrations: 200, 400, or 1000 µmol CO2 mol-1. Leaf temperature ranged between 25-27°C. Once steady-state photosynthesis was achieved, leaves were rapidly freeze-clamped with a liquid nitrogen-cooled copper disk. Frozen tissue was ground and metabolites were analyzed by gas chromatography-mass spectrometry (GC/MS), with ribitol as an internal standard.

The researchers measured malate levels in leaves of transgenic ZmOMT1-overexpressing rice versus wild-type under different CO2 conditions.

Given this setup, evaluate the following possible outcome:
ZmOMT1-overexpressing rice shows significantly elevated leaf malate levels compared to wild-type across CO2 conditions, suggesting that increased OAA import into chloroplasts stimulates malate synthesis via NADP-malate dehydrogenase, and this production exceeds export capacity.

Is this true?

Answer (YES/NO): NO